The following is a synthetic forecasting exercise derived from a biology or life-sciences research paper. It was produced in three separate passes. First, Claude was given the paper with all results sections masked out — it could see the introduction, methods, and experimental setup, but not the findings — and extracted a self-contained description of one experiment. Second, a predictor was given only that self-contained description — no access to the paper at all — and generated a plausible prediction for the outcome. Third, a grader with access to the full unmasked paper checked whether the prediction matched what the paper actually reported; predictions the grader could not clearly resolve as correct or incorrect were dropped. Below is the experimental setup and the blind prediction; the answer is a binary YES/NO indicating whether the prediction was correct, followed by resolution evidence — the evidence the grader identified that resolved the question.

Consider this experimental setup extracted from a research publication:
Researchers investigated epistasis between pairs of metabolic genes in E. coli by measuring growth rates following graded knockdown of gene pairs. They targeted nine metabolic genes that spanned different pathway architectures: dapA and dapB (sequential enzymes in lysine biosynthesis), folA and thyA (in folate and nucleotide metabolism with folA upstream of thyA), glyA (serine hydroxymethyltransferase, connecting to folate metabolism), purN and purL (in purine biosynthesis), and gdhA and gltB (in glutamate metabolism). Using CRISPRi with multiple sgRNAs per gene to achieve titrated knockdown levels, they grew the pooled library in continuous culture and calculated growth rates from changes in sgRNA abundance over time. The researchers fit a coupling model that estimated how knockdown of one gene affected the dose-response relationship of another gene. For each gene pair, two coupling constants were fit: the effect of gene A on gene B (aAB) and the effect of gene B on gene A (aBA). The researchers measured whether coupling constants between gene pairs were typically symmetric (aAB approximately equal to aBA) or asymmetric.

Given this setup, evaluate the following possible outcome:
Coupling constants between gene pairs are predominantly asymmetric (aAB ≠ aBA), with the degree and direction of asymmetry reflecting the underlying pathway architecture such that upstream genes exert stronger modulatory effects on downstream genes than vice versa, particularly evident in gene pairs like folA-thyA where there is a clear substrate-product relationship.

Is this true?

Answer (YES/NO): NO